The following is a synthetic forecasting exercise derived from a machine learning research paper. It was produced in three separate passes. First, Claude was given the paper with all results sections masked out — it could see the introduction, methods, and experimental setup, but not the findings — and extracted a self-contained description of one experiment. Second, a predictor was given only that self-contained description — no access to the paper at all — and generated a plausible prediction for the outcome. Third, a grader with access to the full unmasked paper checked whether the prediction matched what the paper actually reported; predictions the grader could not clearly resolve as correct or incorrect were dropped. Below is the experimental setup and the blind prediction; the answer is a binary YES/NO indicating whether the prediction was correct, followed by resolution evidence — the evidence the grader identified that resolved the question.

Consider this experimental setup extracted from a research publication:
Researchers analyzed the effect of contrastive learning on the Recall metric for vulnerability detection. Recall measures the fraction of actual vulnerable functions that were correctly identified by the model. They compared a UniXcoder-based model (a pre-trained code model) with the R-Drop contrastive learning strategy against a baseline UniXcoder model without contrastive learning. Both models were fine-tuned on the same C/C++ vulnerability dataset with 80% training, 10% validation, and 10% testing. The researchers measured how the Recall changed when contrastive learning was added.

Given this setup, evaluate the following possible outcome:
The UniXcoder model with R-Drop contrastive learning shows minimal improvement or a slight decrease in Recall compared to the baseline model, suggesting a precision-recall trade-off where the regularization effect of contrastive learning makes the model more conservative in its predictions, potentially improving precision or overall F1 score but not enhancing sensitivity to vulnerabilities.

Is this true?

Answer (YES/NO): NO